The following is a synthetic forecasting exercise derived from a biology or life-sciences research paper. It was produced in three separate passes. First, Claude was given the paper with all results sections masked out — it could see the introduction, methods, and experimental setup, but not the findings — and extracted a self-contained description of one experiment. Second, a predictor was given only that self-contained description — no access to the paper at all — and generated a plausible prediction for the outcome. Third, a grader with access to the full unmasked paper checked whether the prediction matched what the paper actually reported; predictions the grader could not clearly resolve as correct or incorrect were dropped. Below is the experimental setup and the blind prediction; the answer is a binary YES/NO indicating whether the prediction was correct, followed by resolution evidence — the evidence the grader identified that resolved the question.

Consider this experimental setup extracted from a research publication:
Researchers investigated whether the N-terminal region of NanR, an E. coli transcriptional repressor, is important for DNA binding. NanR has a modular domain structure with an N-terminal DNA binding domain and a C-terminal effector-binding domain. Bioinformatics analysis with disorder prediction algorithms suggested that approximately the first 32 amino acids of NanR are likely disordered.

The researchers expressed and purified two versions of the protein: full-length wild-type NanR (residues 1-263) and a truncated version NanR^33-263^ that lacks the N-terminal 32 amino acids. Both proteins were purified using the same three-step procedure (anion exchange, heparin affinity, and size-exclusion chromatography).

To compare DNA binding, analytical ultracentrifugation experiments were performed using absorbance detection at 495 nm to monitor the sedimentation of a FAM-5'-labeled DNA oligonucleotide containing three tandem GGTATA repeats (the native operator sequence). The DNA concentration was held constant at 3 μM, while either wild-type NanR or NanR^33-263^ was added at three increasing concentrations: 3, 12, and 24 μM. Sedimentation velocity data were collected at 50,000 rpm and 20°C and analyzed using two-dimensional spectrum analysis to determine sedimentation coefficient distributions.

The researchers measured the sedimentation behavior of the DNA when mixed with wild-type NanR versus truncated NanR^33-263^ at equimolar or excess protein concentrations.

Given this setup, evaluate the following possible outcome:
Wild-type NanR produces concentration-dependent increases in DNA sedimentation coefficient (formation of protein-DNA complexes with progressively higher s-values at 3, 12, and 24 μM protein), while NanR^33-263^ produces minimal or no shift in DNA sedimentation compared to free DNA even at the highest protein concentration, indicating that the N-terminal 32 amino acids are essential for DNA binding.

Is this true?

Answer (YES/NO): NO